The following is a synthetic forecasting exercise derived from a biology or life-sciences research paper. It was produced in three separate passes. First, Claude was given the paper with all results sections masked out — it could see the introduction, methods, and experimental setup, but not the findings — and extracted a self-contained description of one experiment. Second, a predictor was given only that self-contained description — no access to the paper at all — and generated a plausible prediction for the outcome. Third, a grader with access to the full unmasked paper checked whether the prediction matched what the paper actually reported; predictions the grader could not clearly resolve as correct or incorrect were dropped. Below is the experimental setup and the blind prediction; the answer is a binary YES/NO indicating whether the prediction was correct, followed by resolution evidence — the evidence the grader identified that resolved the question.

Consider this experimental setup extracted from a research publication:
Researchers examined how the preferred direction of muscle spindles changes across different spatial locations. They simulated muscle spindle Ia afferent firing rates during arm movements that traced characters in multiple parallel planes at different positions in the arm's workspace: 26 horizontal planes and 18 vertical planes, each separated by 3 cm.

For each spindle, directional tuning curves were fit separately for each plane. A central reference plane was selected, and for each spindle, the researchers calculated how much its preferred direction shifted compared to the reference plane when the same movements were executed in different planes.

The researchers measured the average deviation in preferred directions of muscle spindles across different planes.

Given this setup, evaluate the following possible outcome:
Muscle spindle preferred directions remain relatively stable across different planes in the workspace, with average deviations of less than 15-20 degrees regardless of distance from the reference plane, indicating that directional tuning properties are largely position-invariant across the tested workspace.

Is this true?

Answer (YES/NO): NO